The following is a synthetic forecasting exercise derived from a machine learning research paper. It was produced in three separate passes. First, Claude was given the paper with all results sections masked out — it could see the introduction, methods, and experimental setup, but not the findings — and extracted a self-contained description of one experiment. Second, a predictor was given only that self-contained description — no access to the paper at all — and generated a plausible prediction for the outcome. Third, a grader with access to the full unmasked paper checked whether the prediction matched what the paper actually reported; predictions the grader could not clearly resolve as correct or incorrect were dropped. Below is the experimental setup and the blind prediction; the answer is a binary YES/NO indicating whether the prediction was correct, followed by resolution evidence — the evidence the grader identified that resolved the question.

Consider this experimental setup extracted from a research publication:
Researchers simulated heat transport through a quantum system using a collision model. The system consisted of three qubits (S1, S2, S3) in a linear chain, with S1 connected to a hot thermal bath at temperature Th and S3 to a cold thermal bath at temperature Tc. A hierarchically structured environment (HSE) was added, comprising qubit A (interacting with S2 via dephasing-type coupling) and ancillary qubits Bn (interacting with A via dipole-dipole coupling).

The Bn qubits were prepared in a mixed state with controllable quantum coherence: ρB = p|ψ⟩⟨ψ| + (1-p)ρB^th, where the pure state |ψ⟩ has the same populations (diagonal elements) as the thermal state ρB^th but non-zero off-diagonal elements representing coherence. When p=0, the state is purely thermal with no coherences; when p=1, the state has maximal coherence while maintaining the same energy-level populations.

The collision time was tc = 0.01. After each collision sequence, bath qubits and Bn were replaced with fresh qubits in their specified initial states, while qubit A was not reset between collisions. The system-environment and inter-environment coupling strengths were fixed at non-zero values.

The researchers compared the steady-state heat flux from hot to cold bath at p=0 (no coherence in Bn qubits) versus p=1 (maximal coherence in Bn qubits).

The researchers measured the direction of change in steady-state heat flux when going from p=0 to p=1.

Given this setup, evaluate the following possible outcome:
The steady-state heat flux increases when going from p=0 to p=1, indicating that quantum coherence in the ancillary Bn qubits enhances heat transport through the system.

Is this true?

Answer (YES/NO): YES